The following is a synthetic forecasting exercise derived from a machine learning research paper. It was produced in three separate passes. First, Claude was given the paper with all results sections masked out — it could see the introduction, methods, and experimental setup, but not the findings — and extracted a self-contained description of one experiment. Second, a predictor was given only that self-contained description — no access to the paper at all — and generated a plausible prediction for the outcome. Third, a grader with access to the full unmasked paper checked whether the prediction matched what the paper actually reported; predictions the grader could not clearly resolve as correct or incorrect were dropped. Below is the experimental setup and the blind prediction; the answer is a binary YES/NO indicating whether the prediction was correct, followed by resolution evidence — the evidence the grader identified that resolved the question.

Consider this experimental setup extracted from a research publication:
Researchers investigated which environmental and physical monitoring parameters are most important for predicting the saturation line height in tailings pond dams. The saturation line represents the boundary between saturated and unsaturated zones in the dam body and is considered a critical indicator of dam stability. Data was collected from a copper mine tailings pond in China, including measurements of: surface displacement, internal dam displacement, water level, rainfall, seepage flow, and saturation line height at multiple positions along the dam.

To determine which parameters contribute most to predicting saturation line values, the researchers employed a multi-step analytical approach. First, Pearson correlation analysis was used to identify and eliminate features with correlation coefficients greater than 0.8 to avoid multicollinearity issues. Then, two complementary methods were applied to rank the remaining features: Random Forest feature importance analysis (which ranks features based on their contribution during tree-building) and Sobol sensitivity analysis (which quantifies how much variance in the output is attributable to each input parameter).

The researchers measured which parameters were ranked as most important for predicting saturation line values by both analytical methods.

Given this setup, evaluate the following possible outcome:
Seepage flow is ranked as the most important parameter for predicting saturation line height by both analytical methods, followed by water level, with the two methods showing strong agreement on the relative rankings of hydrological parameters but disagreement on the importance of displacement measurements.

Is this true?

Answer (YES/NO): NO